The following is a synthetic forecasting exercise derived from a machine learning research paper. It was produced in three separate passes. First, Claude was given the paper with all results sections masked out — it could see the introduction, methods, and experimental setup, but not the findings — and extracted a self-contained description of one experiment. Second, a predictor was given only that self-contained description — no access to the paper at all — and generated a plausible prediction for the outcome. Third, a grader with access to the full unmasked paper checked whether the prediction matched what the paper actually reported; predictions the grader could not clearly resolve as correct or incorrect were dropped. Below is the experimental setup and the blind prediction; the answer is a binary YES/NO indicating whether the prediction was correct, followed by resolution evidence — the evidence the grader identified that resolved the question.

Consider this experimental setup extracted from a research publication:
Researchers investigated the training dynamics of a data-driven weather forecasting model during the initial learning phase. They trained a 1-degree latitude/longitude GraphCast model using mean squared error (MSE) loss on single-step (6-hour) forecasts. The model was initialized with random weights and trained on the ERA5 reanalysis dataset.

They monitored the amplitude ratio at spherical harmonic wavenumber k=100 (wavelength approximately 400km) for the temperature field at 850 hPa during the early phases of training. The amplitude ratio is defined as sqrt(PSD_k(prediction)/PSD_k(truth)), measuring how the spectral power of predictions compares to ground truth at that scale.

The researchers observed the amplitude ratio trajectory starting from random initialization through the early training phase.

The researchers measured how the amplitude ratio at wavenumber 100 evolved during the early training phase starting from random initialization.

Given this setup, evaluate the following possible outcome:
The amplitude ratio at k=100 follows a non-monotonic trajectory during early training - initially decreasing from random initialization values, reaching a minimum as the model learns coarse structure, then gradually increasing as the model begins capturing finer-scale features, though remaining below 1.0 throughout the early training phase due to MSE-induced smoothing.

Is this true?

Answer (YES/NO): YES